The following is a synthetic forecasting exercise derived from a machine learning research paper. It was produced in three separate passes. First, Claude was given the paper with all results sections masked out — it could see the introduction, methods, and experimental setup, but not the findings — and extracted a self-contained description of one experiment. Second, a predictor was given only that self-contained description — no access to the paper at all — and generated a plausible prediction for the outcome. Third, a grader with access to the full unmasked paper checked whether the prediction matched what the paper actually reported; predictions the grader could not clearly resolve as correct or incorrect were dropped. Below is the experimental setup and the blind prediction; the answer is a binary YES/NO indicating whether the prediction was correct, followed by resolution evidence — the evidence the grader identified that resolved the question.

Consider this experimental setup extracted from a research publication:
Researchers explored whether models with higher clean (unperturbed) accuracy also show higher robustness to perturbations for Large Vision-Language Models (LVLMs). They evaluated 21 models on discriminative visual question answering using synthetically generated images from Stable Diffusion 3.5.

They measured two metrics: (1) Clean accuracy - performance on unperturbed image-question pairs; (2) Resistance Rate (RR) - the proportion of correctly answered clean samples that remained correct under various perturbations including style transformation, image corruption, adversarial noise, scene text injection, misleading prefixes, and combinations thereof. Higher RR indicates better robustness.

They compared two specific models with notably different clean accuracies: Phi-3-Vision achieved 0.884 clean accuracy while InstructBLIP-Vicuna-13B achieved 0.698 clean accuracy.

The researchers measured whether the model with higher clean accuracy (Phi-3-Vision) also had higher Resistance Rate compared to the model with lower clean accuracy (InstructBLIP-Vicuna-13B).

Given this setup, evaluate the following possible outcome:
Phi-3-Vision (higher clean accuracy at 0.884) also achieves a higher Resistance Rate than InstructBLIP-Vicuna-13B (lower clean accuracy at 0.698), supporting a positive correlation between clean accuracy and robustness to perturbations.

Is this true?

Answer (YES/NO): NO